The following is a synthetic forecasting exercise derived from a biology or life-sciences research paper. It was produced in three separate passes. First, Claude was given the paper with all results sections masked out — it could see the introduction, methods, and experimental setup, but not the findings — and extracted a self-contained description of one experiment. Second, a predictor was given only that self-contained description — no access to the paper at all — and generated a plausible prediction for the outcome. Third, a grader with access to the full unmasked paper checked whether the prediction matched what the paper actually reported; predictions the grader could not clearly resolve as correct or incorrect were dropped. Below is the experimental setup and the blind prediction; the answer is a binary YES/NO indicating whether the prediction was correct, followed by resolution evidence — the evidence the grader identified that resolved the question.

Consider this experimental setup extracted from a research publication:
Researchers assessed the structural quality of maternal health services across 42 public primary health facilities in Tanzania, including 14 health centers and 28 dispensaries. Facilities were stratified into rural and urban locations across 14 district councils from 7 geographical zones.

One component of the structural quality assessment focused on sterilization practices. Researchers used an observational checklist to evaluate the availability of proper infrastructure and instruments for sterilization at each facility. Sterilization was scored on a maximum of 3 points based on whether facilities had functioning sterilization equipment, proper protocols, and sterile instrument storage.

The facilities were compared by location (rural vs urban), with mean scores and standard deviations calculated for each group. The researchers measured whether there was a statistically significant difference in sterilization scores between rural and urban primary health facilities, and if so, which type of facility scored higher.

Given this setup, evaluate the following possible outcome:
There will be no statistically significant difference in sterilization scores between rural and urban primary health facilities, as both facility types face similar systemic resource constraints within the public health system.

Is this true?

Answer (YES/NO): NO